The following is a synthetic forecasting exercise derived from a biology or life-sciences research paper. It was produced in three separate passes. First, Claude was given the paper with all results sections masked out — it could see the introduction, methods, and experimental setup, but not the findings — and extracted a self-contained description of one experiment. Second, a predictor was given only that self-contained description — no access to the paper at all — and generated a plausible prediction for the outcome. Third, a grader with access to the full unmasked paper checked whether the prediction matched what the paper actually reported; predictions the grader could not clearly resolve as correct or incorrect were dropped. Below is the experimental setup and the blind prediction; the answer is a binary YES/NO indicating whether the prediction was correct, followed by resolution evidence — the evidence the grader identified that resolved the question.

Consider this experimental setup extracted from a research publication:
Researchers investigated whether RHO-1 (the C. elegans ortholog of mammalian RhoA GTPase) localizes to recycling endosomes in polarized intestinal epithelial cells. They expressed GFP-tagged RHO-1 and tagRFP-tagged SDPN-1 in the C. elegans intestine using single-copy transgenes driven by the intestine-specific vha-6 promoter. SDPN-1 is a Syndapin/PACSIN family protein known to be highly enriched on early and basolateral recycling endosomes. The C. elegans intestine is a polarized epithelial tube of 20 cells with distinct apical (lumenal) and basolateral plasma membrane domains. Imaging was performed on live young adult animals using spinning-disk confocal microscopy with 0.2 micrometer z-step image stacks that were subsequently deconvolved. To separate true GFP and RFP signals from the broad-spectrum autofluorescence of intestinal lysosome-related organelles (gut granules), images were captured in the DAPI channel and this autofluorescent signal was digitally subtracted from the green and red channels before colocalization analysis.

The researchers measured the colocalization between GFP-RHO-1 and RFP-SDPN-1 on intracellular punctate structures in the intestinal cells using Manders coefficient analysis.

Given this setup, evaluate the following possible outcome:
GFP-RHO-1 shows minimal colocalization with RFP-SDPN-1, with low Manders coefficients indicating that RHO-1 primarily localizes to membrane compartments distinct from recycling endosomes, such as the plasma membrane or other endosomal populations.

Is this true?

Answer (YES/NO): NO